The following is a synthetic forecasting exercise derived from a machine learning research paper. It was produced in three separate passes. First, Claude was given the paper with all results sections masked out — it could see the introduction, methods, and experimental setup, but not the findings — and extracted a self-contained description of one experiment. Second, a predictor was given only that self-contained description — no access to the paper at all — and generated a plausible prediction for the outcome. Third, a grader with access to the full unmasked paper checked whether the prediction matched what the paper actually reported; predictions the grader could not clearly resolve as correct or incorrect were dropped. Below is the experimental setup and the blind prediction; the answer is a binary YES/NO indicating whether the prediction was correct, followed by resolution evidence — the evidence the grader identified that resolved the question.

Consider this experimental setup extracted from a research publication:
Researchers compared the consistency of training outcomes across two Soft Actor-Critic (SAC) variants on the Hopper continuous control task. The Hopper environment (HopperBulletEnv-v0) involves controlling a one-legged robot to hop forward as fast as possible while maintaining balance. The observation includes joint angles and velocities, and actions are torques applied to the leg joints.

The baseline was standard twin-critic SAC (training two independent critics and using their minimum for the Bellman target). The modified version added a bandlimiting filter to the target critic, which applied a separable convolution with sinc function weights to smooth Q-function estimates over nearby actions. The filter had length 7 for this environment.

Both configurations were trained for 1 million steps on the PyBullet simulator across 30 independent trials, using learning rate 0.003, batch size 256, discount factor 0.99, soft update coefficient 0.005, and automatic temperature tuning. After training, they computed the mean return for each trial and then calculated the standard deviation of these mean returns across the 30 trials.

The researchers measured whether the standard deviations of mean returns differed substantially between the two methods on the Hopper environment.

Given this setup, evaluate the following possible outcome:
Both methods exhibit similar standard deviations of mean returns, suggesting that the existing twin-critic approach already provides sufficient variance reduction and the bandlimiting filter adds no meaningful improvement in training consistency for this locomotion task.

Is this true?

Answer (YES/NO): NO